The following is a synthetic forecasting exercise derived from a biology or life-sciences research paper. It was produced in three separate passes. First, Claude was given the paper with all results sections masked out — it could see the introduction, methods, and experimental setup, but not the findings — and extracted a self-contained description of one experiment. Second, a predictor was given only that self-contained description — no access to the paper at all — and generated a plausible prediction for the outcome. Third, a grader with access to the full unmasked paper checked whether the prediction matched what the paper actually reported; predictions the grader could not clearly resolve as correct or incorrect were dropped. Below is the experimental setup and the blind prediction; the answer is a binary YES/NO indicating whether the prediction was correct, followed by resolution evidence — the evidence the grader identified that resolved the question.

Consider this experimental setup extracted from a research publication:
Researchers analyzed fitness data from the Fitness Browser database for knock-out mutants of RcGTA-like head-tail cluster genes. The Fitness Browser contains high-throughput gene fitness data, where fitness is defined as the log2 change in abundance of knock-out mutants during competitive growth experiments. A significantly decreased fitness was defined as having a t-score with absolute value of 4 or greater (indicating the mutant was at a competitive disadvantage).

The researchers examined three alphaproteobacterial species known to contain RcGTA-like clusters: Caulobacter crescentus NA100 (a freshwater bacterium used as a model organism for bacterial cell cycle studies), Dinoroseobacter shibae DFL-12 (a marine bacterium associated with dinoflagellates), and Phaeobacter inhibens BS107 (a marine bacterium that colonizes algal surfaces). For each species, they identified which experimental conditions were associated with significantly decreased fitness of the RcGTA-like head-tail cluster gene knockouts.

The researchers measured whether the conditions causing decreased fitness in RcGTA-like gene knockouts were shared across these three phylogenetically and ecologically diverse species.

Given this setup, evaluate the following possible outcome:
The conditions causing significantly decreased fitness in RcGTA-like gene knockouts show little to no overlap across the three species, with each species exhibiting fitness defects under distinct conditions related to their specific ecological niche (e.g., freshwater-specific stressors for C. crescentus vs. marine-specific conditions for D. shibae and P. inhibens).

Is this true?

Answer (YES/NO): NO